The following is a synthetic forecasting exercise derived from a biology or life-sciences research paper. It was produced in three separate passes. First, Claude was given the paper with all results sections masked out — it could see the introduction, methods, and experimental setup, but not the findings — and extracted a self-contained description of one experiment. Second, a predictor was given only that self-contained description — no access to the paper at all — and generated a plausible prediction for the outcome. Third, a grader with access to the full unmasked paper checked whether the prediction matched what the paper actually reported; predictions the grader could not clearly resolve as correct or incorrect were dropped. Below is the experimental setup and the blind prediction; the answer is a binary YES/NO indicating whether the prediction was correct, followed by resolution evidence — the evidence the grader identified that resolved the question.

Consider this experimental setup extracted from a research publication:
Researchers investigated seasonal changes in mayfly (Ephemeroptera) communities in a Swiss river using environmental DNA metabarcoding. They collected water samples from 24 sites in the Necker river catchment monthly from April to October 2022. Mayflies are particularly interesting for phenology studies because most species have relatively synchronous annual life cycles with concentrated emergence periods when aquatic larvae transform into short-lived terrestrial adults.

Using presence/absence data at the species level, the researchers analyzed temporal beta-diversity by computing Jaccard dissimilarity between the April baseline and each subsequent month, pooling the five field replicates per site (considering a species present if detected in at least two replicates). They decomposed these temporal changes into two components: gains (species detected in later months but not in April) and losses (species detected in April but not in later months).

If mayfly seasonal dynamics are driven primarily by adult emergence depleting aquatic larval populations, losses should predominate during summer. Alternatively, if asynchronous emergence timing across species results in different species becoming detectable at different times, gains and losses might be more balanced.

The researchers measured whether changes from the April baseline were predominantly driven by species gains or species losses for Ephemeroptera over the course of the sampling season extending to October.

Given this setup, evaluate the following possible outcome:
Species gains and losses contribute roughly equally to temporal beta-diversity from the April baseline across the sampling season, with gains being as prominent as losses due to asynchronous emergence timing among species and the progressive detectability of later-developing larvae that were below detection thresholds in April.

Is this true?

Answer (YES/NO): NO